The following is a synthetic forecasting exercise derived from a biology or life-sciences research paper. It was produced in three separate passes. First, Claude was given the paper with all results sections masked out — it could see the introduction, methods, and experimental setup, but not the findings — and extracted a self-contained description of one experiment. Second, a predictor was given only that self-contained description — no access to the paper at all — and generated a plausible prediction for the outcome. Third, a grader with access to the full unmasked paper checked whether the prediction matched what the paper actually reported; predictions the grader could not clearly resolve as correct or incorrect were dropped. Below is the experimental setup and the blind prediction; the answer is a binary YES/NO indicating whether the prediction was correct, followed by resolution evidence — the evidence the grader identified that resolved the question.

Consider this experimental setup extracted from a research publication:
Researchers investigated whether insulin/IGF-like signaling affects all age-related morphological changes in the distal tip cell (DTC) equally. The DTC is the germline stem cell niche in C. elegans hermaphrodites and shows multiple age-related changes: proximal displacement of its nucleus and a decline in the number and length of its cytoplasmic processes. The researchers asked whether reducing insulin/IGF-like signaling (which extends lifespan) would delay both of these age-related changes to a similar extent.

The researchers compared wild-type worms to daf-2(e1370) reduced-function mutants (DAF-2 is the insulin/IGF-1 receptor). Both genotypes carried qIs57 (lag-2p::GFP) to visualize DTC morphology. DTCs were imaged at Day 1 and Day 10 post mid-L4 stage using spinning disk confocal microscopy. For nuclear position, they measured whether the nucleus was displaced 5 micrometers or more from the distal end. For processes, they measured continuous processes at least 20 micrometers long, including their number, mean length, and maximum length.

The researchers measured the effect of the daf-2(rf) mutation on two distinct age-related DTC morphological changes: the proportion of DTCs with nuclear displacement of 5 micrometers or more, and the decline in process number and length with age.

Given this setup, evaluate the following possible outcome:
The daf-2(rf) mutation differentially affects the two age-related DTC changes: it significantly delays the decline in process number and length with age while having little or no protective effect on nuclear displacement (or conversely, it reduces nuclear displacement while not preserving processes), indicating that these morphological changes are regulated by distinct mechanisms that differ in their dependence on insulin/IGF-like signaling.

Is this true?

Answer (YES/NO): YES